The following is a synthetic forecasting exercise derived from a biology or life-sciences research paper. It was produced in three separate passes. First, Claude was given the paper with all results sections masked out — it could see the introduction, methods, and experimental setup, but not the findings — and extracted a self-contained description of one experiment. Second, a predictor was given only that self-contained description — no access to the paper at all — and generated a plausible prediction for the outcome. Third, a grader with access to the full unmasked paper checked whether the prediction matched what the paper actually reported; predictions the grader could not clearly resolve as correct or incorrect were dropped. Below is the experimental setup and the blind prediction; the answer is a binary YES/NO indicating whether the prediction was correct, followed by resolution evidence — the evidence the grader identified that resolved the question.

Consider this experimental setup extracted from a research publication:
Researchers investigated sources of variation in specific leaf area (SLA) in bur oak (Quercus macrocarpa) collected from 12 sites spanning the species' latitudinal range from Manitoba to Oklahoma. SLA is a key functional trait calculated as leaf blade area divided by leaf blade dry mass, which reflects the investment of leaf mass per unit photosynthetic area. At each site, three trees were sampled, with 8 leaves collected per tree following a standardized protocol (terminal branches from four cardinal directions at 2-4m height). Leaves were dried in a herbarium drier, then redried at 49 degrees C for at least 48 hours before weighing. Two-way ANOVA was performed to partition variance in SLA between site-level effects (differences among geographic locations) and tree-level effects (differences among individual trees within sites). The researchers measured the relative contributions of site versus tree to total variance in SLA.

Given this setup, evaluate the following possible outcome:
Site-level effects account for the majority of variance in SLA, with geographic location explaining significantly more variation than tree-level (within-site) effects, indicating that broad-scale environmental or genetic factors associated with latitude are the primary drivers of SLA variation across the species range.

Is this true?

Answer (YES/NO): YES